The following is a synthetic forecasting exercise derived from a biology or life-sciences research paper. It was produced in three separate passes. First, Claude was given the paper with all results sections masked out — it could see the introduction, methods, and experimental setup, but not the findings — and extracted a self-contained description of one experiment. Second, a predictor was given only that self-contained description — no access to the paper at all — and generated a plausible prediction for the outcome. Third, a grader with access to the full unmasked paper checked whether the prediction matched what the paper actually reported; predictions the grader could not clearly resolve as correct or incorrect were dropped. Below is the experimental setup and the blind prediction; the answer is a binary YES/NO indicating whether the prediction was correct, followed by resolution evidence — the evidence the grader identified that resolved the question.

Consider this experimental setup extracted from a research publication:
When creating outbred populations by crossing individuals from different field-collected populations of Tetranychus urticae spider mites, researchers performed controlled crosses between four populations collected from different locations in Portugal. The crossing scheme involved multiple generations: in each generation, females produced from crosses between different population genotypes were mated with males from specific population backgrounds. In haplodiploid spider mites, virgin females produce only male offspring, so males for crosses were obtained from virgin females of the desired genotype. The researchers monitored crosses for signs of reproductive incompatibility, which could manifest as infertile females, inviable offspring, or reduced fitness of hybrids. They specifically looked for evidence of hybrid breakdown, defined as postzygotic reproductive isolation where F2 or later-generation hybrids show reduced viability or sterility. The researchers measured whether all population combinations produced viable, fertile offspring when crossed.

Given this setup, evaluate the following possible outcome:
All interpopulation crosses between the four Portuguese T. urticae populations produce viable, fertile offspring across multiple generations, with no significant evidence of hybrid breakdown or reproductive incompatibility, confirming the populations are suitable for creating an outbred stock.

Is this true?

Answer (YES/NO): NO